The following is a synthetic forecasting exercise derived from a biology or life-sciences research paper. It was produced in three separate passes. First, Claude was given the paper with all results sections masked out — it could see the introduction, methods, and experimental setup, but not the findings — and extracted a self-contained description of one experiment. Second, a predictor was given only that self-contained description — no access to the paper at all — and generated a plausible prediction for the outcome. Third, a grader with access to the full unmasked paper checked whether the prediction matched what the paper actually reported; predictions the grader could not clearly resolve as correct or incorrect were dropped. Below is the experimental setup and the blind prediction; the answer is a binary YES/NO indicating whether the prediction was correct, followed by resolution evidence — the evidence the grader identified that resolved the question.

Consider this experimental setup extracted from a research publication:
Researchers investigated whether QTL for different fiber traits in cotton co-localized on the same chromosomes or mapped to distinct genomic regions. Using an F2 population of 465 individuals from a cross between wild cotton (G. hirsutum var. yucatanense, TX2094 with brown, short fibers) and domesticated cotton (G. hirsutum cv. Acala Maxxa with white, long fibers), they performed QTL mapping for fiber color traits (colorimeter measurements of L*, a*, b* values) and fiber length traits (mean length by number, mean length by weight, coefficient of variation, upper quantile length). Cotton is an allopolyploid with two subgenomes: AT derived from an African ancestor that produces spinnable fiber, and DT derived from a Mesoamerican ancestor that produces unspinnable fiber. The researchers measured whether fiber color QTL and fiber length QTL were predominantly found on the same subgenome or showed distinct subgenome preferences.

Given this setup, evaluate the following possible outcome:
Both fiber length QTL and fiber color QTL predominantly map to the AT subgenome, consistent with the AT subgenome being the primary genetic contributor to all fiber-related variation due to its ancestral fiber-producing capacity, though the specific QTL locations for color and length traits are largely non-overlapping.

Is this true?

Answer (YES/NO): NO